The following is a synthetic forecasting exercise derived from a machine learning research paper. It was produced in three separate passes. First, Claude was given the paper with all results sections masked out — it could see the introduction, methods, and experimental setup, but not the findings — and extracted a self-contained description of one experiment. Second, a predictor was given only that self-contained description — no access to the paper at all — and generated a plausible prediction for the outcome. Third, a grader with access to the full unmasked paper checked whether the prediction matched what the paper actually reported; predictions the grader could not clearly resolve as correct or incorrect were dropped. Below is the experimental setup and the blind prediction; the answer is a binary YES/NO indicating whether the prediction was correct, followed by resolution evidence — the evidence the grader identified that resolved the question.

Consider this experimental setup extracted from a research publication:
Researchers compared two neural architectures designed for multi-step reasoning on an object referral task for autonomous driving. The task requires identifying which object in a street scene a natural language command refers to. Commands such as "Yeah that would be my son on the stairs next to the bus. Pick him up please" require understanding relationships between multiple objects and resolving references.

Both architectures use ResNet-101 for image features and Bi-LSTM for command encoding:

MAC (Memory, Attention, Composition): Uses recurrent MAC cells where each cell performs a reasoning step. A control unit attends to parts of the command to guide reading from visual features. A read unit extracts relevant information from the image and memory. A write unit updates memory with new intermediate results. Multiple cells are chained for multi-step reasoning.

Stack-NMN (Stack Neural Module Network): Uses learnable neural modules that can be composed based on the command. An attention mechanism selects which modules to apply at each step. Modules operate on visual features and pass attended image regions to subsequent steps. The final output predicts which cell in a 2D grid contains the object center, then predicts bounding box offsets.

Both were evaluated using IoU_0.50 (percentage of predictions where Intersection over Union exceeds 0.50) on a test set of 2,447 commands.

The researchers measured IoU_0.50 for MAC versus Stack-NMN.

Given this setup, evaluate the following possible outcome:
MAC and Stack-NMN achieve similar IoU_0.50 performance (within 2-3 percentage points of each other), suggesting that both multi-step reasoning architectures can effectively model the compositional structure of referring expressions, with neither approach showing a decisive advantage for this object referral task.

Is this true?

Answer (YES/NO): NO